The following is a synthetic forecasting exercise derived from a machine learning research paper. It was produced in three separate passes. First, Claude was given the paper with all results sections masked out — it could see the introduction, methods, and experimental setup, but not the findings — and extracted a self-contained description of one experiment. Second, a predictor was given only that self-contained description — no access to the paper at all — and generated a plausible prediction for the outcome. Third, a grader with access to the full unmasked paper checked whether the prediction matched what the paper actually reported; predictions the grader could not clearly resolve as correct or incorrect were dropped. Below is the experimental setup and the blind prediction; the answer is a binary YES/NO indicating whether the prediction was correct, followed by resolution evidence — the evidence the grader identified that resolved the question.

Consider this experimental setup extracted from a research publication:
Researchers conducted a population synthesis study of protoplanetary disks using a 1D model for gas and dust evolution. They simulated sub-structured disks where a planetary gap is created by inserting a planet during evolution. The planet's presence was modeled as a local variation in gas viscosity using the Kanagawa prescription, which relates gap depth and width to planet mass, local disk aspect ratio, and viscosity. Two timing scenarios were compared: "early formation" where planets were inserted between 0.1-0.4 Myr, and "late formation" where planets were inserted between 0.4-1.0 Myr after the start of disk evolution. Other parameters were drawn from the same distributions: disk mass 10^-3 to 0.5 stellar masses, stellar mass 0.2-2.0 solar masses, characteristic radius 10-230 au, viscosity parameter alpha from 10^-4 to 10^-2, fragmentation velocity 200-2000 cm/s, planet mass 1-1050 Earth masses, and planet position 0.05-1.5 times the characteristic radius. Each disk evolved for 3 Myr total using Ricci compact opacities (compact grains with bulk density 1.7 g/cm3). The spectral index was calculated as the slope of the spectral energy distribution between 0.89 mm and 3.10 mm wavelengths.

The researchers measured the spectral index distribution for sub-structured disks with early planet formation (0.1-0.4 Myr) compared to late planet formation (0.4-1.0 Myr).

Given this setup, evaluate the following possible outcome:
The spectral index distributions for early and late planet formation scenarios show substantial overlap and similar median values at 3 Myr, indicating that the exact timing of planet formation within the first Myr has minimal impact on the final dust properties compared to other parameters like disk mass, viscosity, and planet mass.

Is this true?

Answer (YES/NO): NO